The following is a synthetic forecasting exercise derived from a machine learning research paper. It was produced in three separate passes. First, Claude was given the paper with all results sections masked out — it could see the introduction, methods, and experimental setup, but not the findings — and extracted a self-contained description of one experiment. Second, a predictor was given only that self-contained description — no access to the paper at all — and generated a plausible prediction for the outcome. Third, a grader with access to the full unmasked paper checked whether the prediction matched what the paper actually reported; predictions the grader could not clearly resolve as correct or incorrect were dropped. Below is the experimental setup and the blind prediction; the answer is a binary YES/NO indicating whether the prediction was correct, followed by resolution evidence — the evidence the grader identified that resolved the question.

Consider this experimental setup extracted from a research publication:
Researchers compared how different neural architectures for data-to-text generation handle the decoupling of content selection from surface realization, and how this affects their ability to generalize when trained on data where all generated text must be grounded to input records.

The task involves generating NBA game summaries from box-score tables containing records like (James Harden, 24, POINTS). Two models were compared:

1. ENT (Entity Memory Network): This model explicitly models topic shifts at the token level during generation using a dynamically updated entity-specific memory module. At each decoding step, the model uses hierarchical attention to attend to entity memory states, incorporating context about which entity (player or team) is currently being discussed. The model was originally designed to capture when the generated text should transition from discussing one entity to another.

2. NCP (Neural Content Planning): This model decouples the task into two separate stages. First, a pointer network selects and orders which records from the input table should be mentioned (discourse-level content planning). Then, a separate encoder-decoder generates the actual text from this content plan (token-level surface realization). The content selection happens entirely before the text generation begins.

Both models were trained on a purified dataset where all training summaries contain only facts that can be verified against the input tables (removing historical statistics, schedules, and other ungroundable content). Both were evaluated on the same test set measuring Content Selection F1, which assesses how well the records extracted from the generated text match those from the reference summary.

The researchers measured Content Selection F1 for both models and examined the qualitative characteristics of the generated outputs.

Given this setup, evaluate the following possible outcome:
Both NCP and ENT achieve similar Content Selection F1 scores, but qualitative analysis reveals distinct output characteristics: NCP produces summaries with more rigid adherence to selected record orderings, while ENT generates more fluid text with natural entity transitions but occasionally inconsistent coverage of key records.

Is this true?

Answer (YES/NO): NO